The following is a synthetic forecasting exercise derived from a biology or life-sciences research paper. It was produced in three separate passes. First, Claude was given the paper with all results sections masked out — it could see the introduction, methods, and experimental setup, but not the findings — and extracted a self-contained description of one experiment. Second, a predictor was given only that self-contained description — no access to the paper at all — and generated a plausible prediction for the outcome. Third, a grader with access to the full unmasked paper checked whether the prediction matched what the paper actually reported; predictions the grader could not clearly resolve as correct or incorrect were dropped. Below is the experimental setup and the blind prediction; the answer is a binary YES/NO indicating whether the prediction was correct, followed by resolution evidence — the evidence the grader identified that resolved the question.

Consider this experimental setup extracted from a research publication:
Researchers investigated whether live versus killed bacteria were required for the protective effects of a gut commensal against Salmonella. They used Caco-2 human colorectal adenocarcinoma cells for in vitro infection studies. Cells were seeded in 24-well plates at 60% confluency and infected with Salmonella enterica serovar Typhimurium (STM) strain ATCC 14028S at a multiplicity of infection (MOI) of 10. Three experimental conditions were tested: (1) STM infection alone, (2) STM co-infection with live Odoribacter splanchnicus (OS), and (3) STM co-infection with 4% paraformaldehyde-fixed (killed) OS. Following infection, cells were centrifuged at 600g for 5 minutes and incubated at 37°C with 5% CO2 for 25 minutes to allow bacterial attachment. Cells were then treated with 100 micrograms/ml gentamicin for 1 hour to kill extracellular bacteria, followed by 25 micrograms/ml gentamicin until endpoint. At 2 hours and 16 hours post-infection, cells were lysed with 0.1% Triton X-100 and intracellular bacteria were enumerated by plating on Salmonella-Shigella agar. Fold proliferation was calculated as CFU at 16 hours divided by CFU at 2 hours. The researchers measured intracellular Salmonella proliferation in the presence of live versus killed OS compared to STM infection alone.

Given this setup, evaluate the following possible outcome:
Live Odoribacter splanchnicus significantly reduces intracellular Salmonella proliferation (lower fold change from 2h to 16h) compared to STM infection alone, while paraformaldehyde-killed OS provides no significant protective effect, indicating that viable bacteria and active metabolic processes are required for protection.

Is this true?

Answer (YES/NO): YES